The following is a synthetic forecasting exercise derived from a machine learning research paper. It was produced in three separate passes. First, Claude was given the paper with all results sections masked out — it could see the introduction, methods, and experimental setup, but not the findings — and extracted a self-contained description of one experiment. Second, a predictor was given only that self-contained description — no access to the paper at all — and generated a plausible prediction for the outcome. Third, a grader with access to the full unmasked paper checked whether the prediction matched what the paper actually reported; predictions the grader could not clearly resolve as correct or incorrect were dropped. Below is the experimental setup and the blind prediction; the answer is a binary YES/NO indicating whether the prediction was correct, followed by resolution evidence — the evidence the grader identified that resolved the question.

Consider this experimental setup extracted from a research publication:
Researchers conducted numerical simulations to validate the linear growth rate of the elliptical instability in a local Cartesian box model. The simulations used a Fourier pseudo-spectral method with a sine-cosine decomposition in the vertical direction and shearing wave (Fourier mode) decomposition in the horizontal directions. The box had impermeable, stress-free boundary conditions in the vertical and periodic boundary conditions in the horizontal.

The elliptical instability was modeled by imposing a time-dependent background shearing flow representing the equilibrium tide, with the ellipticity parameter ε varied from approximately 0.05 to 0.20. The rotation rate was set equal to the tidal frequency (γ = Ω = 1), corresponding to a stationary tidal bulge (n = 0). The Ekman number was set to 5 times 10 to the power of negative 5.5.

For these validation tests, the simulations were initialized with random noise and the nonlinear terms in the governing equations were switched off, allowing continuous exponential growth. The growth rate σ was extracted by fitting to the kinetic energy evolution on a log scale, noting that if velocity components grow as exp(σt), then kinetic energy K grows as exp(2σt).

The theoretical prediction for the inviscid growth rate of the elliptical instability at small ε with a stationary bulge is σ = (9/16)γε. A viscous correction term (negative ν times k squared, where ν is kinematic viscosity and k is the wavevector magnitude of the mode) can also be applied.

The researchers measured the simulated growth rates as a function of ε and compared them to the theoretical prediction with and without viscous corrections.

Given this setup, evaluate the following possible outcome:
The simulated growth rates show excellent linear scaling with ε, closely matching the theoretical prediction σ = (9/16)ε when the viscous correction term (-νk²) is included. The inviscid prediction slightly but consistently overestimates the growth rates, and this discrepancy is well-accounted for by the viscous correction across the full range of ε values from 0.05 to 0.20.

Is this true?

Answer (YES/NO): NO